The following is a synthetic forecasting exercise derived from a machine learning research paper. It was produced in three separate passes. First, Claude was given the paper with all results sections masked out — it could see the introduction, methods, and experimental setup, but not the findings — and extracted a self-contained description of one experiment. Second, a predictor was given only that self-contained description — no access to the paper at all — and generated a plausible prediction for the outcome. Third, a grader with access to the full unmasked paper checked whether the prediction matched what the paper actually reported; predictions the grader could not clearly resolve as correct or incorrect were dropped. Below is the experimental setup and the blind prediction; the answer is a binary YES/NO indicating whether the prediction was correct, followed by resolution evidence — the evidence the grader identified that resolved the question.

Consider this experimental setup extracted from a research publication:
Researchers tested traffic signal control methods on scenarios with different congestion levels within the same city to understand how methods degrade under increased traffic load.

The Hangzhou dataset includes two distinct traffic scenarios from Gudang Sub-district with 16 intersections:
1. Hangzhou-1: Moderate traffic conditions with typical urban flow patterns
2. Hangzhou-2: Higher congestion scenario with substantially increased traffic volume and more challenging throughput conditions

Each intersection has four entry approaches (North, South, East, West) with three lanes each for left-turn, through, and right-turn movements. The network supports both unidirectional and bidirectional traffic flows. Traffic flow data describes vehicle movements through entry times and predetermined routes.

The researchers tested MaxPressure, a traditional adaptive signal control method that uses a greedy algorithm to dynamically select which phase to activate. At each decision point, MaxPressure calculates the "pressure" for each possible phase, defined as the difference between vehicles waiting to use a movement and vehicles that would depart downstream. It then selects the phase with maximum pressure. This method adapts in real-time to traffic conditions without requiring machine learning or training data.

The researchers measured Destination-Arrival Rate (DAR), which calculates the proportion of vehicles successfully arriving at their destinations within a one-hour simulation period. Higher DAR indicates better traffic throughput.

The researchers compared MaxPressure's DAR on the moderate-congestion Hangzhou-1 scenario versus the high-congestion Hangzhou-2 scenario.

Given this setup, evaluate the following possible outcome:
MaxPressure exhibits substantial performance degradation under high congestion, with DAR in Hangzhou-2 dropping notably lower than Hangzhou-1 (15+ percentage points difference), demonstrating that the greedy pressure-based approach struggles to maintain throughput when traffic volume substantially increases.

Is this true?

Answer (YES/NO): YES